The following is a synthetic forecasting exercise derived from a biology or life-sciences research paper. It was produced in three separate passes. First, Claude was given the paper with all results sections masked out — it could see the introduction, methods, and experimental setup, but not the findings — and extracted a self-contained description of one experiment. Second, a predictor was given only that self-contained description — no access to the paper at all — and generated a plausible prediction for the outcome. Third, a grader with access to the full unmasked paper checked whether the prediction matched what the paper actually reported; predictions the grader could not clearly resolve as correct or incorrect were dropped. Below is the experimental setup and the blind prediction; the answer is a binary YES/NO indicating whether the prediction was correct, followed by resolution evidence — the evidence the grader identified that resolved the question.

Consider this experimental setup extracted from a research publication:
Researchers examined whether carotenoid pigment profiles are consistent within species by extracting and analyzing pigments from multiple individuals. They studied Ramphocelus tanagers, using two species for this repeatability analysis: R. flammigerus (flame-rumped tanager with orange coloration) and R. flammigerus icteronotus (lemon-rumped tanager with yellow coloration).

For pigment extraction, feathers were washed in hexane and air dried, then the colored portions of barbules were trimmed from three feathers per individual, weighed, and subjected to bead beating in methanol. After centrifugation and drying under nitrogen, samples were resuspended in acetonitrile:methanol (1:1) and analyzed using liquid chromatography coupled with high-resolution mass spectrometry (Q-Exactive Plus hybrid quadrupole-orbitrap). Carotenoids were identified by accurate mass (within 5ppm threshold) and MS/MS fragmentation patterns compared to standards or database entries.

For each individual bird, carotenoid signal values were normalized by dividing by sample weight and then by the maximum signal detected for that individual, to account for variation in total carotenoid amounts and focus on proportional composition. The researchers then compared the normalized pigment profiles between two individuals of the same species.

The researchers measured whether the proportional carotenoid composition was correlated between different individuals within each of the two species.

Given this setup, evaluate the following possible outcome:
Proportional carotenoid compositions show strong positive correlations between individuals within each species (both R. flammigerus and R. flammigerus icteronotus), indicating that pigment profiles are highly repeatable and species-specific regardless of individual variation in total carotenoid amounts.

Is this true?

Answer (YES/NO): YES